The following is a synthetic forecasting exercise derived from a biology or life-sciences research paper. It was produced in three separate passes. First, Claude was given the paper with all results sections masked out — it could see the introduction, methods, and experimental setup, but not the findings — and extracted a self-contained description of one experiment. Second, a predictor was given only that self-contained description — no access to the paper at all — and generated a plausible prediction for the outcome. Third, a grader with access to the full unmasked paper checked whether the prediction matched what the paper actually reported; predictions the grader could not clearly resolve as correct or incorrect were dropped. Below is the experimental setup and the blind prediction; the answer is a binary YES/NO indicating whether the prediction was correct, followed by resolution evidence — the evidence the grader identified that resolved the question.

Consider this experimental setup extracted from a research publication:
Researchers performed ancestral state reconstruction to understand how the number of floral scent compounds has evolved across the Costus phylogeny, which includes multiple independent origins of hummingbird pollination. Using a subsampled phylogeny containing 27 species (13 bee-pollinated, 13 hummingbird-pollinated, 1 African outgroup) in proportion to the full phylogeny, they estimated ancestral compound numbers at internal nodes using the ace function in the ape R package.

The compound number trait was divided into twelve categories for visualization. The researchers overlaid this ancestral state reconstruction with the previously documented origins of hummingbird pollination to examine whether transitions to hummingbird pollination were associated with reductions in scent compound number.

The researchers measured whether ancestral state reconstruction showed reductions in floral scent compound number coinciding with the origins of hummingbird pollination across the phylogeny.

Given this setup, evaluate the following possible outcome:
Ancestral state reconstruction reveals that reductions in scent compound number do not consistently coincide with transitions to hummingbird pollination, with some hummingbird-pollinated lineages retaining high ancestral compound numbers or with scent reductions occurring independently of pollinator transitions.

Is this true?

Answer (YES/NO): NO